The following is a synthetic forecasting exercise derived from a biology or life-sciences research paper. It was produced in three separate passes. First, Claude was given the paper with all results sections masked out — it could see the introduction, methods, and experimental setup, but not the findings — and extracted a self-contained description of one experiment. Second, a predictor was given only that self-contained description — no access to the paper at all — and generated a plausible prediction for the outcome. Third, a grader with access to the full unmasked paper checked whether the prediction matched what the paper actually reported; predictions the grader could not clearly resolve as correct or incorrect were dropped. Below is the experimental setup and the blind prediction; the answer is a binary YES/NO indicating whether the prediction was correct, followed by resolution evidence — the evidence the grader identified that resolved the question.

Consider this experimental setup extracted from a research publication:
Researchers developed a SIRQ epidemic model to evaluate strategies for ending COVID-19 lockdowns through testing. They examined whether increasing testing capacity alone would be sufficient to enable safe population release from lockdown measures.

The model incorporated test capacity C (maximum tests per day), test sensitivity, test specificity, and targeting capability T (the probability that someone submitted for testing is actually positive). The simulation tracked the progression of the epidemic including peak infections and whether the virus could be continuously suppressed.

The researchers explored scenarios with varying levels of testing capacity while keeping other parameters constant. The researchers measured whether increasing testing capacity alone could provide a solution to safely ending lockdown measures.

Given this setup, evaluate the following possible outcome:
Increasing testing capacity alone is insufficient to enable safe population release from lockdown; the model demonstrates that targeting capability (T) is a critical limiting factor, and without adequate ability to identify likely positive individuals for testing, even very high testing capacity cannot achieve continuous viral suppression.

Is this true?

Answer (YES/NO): YES